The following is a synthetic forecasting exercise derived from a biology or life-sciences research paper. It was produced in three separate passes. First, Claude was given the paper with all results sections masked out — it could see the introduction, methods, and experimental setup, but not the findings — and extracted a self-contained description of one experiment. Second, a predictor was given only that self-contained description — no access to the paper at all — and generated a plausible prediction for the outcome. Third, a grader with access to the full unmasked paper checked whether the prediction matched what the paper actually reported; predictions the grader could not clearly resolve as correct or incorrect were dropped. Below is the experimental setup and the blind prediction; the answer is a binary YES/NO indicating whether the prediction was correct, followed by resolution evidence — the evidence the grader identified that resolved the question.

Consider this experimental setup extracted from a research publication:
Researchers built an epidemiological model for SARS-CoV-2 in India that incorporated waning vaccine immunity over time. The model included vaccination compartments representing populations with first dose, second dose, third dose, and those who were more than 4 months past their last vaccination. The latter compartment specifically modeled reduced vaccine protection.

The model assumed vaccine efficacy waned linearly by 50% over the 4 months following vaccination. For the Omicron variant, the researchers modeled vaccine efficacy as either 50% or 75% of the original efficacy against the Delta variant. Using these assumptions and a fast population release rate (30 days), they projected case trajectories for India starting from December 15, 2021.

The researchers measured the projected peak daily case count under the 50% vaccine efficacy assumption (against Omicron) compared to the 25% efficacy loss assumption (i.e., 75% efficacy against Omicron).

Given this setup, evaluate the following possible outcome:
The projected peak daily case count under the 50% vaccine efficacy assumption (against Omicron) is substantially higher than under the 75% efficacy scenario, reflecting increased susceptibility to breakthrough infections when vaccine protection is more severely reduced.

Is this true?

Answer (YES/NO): YES